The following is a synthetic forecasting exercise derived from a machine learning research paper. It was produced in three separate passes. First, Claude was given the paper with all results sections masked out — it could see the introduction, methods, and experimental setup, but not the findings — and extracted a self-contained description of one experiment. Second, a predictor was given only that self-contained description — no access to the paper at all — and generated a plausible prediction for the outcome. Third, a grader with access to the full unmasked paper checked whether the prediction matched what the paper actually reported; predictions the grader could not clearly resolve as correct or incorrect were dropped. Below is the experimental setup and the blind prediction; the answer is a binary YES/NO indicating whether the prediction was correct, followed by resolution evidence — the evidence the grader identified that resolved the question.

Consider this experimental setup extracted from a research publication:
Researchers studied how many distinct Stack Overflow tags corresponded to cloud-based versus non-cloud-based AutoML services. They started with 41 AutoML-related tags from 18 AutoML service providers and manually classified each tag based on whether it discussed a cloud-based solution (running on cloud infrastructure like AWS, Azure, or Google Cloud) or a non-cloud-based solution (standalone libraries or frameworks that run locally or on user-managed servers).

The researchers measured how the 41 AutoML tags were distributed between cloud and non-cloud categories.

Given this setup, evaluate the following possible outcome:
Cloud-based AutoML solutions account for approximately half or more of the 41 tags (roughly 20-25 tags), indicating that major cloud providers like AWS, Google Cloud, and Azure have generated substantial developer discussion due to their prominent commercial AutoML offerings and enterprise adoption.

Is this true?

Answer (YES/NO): YES